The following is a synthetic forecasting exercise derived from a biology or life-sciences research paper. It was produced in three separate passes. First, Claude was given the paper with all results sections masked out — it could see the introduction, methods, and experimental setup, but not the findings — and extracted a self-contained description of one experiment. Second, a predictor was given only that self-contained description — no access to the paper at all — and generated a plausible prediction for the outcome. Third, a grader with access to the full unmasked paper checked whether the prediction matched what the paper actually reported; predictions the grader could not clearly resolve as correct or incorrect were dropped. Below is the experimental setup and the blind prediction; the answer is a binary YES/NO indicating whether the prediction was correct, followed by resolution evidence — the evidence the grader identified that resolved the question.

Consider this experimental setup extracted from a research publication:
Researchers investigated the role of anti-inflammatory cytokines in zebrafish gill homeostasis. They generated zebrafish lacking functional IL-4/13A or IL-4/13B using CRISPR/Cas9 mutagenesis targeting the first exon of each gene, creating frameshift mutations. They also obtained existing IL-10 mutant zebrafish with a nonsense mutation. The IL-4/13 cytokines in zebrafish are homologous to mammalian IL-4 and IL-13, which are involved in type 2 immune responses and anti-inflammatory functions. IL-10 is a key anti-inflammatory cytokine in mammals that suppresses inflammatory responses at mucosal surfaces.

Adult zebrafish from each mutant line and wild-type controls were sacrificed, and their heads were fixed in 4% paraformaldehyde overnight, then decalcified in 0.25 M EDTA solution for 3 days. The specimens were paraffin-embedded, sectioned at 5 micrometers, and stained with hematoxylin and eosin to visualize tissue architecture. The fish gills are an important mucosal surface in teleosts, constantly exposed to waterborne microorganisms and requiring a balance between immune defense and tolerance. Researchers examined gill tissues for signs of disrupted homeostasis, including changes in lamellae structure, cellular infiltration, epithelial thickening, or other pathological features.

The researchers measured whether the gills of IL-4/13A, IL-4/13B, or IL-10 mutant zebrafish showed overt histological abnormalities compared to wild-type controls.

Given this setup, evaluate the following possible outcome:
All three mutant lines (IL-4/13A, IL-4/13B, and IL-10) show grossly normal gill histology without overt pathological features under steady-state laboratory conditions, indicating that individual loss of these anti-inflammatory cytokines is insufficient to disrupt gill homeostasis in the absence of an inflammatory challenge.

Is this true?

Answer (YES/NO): NO